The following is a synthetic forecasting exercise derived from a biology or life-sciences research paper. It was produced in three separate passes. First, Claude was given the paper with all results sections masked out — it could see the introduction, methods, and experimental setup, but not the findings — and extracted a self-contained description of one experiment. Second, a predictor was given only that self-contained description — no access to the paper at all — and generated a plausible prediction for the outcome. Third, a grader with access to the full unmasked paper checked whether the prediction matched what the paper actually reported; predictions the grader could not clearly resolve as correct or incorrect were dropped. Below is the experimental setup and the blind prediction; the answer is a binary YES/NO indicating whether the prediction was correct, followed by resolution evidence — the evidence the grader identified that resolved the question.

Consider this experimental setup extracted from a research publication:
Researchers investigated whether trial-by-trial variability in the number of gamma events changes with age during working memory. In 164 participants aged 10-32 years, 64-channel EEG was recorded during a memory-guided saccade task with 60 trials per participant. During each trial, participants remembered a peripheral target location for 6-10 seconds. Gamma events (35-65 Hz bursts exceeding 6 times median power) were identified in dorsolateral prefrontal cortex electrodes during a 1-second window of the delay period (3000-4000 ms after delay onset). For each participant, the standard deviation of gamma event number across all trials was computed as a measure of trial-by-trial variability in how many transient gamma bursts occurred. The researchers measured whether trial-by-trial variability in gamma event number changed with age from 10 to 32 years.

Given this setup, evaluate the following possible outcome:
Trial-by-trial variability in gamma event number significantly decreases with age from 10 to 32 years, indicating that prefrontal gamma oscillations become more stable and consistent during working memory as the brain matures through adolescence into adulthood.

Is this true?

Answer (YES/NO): NO